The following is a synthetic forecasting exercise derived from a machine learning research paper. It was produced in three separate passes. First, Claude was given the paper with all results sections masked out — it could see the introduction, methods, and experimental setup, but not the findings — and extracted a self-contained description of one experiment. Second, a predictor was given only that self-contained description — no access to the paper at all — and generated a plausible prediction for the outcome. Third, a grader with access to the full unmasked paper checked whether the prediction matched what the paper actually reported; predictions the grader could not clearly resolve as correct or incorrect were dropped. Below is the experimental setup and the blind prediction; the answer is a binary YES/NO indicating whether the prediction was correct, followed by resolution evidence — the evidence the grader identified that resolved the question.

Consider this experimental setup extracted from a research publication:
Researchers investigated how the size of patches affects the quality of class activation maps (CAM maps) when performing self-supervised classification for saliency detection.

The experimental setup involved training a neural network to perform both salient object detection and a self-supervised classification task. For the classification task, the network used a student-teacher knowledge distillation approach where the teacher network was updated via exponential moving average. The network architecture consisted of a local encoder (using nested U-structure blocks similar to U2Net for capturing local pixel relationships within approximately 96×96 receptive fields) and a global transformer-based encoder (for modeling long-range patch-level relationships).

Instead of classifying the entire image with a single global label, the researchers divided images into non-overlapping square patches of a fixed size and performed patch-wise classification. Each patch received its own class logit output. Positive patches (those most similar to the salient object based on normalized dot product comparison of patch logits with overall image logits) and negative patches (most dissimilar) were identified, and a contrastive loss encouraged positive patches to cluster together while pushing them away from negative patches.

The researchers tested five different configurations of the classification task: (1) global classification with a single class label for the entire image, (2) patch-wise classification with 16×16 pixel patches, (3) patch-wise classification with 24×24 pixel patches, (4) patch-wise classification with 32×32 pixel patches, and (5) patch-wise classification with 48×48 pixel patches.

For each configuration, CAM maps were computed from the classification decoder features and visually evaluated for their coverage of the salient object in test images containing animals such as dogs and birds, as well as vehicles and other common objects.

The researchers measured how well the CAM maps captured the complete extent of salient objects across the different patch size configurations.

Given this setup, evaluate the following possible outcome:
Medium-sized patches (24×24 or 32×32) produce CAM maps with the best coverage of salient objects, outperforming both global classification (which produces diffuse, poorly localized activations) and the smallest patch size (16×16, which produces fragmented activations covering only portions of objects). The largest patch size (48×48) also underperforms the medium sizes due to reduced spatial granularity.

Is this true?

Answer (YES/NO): NO